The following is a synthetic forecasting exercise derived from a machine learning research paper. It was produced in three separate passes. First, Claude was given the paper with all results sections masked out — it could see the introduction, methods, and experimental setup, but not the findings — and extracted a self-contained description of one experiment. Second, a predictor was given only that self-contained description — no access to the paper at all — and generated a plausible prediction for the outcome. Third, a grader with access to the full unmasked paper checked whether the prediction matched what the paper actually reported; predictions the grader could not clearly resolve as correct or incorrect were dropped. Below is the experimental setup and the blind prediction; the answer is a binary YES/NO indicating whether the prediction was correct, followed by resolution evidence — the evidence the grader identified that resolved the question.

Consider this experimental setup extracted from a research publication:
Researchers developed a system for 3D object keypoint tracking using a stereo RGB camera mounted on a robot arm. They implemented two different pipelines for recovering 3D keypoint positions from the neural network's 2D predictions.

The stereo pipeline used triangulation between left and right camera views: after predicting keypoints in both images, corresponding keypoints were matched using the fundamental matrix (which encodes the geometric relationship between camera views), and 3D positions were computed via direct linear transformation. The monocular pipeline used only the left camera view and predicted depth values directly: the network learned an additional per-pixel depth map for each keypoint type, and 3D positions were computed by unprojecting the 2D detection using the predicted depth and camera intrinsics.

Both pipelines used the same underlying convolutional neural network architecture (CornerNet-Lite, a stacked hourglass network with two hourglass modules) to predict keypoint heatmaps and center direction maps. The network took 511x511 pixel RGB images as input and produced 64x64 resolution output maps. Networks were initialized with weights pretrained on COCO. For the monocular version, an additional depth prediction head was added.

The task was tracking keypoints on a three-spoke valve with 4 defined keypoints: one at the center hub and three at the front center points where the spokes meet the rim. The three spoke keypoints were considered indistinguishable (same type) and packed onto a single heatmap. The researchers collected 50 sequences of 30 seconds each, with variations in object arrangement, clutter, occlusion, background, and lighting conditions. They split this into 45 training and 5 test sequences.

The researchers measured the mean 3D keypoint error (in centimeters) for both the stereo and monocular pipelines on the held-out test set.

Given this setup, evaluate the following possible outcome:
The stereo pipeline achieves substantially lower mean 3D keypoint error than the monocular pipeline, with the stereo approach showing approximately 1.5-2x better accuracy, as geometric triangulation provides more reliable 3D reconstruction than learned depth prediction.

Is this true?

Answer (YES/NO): NO